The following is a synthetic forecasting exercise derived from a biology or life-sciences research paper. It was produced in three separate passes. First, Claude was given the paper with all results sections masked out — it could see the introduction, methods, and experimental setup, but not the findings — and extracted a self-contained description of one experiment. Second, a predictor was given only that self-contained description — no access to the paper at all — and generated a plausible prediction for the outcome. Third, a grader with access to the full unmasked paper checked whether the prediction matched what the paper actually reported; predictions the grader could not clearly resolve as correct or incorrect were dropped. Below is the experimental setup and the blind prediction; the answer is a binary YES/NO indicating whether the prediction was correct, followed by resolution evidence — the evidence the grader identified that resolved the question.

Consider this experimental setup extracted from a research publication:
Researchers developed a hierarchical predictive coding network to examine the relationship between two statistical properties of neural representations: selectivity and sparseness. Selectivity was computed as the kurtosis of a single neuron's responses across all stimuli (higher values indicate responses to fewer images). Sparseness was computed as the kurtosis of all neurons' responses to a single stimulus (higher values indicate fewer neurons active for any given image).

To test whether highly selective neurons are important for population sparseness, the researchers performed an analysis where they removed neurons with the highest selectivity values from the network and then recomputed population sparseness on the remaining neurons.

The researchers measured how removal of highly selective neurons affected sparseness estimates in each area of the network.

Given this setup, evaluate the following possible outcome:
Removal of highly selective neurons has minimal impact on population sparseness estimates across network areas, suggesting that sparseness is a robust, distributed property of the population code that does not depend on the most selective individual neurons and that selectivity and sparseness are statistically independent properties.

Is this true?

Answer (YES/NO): NO